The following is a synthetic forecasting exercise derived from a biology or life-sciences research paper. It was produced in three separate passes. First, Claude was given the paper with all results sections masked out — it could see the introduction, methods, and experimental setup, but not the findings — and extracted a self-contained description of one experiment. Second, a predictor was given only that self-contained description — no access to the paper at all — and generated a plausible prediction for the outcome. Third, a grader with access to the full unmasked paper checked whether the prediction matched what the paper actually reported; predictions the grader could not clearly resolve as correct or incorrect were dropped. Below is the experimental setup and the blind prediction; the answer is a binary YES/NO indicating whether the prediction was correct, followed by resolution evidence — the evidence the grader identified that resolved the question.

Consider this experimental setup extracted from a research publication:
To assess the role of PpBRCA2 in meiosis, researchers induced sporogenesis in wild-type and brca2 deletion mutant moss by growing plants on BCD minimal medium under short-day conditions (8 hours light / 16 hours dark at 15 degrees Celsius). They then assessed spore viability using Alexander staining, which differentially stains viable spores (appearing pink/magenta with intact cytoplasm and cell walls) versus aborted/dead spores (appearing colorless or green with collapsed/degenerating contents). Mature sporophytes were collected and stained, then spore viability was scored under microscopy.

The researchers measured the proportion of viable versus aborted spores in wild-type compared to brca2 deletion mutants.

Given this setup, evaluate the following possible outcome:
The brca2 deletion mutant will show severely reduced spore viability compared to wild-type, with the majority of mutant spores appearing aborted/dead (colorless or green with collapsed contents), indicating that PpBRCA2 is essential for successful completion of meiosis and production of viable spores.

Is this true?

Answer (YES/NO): YES